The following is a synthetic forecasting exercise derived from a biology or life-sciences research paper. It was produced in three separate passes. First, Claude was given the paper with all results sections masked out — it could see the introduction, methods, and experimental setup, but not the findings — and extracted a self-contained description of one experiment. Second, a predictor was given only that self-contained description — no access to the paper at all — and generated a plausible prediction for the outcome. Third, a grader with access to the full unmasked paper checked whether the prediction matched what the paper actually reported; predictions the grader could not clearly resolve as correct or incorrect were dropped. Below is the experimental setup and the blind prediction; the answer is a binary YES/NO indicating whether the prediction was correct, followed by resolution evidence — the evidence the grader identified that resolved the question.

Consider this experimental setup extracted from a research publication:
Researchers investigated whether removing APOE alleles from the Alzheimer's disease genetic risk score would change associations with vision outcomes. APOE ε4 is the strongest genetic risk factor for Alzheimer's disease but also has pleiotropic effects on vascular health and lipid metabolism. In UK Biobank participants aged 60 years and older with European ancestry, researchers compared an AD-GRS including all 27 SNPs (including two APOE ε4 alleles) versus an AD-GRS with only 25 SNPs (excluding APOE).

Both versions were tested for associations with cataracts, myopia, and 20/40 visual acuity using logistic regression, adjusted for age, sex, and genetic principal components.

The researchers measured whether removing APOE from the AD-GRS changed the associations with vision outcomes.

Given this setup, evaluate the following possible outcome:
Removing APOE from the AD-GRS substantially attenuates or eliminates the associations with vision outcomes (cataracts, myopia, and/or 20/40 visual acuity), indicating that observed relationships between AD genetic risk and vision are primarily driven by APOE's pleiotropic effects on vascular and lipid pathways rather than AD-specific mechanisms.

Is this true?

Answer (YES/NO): NO